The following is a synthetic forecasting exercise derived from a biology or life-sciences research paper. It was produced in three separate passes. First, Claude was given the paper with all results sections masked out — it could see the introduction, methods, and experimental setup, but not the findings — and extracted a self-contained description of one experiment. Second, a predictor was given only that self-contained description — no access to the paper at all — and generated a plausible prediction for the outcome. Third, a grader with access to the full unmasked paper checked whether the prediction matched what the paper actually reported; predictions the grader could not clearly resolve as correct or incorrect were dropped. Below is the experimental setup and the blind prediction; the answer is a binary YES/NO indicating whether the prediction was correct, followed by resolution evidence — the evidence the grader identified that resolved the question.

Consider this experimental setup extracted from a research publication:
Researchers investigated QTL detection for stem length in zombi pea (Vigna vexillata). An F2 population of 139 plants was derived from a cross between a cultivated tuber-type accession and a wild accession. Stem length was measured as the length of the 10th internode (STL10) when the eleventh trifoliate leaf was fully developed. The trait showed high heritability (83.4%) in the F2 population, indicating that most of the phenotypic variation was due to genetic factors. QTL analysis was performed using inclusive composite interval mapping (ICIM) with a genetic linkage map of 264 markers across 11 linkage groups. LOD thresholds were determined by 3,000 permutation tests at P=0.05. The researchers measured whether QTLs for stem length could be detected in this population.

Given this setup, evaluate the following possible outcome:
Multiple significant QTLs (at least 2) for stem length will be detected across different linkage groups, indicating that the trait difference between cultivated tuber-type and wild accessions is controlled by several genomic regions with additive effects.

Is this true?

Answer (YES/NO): NO